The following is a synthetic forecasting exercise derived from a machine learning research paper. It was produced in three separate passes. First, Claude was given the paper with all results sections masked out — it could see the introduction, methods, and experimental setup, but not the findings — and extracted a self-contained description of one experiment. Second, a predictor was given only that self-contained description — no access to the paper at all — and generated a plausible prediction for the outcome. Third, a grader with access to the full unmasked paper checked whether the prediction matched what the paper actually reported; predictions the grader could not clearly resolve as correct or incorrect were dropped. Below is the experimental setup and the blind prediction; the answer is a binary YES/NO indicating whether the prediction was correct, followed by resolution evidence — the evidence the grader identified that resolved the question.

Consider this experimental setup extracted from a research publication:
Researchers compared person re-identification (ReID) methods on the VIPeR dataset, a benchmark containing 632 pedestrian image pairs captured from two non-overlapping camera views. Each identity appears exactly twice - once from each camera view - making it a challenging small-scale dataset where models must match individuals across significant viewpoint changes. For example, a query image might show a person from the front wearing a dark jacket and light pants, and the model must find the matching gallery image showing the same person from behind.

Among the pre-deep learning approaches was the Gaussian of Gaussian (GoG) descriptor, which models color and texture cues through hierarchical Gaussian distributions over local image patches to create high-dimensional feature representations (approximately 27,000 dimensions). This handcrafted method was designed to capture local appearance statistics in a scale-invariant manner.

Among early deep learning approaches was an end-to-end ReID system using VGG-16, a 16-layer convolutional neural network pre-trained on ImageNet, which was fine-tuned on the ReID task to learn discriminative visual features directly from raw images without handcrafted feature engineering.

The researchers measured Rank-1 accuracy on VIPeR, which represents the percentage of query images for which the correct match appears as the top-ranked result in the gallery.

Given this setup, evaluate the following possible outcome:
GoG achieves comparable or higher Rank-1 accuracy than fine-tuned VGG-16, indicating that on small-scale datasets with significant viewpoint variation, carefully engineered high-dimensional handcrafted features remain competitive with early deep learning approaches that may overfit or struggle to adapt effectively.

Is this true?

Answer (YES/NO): YES